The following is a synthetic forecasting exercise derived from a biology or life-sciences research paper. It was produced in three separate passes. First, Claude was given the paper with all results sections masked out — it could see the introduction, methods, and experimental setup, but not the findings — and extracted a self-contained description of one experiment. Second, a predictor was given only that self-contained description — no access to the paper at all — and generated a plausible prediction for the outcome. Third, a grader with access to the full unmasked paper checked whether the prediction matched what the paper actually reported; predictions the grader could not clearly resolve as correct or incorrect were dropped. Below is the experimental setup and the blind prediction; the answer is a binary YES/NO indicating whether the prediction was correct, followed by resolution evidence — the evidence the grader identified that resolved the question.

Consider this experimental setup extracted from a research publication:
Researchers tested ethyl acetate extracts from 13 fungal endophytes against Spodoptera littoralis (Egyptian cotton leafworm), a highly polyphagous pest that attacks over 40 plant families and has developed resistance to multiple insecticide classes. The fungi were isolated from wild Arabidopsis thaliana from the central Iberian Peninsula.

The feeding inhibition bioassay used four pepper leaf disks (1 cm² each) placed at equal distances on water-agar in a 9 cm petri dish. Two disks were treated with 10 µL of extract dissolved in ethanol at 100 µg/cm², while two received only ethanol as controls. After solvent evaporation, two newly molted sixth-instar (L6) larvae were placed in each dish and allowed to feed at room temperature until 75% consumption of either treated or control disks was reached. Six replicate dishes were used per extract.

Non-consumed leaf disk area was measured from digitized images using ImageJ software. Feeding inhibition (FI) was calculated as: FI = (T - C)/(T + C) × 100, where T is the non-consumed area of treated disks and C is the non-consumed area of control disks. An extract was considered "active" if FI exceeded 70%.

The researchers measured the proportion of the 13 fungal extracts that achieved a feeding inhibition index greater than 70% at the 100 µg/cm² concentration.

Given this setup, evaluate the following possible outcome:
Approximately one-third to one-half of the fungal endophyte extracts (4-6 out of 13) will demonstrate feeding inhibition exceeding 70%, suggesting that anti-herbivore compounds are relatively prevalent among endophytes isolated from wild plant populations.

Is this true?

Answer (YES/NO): NO